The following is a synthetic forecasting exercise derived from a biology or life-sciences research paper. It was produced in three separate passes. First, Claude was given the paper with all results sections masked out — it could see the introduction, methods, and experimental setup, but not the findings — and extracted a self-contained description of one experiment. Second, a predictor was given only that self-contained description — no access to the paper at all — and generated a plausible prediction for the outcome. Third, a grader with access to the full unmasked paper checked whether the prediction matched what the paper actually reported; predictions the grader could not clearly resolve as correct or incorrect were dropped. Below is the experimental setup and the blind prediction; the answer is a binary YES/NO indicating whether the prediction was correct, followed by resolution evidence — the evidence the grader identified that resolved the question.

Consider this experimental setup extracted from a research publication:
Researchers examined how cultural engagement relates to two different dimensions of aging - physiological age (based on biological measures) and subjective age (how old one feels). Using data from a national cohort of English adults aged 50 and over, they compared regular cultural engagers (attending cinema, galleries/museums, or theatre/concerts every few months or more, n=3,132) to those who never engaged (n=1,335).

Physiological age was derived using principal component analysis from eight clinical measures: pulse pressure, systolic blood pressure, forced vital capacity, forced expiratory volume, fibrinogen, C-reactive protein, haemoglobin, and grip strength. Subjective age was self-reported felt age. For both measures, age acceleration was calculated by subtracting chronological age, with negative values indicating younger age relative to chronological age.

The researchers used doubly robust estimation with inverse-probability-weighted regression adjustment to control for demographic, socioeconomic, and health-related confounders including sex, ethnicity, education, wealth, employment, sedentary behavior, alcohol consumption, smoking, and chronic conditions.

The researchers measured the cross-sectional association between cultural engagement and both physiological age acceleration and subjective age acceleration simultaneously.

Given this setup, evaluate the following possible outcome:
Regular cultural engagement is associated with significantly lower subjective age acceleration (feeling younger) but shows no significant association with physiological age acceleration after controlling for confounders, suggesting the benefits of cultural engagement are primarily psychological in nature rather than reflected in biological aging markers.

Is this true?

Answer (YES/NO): NO